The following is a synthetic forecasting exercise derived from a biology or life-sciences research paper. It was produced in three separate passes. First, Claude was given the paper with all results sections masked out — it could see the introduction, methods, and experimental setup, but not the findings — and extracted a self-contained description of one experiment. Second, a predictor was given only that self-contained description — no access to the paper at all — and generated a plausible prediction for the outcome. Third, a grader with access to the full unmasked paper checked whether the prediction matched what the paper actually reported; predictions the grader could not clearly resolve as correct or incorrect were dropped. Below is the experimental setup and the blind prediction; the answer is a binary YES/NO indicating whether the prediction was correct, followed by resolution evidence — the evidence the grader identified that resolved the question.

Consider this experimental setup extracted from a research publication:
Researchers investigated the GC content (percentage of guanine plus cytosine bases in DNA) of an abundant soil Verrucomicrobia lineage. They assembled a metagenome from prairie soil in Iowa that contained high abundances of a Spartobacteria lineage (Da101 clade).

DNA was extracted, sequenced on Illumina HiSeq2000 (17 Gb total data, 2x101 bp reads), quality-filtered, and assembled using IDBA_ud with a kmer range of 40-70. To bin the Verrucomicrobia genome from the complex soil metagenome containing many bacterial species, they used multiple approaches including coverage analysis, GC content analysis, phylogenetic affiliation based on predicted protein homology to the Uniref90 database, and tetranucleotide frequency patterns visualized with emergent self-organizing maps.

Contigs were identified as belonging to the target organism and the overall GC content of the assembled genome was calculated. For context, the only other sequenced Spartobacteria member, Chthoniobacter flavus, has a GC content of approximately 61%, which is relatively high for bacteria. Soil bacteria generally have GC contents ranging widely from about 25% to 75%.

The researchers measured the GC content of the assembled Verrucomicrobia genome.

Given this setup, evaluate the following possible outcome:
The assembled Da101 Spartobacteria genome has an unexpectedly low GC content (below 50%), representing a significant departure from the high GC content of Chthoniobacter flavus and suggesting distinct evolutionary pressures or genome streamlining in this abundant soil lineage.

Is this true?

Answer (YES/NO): NO